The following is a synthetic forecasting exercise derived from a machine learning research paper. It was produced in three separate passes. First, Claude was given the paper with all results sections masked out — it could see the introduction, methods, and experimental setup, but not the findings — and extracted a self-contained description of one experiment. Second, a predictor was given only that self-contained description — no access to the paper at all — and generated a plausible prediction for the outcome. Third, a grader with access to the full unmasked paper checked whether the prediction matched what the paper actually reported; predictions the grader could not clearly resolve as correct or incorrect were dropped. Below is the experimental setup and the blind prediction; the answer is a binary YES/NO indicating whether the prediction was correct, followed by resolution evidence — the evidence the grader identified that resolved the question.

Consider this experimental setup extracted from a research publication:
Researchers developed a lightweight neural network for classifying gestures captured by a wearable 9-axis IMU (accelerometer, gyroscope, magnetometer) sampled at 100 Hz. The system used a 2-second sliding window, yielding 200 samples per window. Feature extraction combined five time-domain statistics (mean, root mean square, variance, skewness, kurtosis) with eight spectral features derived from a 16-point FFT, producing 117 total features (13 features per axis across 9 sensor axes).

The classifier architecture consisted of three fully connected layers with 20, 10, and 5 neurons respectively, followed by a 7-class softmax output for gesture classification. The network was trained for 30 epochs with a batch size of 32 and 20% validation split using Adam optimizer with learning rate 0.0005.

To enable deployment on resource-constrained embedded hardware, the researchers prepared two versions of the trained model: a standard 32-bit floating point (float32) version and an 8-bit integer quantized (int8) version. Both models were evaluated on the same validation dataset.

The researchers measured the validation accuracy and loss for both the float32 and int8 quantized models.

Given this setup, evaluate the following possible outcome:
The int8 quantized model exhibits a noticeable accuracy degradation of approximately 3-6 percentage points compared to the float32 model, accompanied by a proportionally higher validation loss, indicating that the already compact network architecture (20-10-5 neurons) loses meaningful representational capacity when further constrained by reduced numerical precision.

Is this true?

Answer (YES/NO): NO